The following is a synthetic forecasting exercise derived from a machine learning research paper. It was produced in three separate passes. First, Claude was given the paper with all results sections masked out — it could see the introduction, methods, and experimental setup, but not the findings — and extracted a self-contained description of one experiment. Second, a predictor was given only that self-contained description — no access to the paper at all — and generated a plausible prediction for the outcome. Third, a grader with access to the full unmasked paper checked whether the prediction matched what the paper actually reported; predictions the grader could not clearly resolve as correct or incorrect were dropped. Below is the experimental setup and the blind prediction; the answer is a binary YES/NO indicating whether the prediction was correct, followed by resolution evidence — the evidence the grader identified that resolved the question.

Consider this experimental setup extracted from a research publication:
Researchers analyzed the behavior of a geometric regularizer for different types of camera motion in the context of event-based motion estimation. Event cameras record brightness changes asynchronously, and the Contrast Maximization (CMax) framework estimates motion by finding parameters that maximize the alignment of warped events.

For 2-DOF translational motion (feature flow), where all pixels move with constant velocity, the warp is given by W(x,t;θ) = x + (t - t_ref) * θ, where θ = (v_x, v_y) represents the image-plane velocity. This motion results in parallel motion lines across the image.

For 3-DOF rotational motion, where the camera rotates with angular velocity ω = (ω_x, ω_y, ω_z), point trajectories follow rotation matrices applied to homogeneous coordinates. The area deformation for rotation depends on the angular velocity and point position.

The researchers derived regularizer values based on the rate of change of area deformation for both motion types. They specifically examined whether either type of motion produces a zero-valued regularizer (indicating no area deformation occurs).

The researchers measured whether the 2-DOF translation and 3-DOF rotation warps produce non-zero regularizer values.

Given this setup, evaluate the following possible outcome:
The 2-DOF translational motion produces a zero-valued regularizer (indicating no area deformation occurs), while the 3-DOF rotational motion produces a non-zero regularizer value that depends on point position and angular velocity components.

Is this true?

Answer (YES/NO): YES